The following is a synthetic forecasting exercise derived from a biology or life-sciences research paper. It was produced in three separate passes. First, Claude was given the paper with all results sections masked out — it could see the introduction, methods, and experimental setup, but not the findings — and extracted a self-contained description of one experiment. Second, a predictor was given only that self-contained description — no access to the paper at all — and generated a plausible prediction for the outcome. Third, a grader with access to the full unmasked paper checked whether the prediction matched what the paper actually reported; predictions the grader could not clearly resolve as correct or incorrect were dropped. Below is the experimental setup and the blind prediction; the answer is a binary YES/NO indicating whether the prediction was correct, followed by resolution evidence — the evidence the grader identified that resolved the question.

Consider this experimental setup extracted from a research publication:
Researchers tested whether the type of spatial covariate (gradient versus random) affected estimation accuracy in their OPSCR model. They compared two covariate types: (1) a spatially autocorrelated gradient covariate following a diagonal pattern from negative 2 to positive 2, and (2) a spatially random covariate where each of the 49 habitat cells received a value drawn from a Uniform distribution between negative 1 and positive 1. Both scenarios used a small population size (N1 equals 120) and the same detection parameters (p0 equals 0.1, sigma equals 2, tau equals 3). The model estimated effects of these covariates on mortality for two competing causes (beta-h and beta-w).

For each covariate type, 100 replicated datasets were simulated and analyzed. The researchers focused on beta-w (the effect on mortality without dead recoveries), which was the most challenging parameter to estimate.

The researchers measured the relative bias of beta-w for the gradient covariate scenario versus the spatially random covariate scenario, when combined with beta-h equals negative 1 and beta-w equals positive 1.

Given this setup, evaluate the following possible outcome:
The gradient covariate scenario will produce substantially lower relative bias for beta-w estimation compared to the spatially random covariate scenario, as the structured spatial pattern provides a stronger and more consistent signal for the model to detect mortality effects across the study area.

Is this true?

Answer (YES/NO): YES